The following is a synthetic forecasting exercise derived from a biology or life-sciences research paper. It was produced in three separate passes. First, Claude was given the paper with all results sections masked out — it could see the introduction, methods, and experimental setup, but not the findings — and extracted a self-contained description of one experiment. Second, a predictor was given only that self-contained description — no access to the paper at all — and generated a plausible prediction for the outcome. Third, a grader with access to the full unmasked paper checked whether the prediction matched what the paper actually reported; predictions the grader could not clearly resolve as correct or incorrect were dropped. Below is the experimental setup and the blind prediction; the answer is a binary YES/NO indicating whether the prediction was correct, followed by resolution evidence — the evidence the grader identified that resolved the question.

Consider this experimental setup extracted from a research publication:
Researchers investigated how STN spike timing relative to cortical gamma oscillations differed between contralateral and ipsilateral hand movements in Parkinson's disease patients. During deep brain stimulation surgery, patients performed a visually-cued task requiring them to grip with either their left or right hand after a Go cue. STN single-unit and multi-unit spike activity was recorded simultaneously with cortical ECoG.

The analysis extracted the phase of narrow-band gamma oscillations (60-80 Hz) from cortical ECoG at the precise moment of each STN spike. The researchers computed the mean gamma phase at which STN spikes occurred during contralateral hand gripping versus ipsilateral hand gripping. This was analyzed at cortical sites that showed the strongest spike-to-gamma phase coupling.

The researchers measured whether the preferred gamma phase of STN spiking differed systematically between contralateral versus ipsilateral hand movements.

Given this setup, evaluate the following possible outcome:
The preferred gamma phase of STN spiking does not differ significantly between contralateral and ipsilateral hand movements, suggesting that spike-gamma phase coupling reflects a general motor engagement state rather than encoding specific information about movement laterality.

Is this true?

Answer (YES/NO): NO